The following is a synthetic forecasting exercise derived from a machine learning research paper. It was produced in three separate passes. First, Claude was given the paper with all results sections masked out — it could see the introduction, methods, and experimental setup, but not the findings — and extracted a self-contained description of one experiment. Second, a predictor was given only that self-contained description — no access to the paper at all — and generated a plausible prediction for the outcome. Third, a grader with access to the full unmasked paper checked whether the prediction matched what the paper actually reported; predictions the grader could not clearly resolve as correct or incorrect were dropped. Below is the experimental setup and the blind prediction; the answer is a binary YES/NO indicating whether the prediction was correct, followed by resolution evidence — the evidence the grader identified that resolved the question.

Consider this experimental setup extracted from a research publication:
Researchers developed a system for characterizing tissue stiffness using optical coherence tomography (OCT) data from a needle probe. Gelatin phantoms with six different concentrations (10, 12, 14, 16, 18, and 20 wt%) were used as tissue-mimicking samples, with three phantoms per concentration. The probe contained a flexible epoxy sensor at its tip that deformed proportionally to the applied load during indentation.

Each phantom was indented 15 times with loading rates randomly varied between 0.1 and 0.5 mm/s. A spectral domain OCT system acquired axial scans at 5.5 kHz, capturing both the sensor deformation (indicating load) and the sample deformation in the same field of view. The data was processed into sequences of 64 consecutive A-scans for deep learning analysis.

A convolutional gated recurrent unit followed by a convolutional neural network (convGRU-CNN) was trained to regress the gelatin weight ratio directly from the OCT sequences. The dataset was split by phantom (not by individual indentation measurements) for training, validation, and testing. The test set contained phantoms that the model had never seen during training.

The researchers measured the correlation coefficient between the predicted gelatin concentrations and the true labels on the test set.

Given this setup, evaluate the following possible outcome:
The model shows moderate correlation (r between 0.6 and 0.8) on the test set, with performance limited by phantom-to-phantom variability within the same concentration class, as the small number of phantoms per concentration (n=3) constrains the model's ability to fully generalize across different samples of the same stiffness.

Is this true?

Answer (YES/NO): NO